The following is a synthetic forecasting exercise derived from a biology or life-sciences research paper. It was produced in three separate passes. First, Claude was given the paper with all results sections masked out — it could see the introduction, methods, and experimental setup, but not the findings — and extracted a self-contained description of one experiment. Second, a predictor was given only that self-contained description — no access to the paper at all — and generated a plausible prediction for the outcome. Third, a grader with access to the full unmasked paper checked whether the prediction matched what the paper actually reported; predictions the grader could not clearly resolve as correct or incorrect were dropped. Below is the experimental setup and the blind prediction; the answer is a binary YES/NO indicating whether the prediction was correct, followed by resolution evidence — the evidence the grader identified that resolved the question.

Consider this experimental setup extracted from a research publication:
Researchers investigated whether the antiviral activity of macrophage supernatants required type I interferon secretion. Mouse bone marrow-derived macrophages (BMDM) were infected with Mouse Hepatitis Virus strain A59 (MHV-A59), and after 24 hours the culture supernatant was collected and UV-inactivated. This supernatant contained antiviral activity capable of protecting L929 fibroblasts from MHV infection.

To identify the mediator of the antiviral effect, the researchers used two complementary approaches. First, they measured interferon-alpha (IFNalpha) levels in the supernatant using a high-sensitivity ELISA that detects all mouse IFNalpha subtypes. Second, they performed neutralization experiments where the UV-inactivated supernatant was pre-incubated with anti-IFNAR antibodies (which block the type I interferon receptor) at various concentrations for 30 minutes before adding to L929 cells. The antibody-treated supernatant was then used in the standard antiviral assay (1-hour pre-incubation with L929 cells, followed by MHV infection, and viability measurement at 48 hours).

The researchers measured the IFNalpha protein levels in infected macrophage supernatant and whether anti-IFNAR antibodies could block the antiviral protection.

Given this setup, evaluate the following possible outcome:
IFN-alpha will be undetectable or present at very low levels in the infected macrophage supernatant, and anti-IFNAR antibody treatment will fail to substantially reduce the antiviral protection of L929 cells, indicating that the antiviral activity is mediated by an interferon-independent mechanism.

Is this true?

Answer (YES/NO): NO